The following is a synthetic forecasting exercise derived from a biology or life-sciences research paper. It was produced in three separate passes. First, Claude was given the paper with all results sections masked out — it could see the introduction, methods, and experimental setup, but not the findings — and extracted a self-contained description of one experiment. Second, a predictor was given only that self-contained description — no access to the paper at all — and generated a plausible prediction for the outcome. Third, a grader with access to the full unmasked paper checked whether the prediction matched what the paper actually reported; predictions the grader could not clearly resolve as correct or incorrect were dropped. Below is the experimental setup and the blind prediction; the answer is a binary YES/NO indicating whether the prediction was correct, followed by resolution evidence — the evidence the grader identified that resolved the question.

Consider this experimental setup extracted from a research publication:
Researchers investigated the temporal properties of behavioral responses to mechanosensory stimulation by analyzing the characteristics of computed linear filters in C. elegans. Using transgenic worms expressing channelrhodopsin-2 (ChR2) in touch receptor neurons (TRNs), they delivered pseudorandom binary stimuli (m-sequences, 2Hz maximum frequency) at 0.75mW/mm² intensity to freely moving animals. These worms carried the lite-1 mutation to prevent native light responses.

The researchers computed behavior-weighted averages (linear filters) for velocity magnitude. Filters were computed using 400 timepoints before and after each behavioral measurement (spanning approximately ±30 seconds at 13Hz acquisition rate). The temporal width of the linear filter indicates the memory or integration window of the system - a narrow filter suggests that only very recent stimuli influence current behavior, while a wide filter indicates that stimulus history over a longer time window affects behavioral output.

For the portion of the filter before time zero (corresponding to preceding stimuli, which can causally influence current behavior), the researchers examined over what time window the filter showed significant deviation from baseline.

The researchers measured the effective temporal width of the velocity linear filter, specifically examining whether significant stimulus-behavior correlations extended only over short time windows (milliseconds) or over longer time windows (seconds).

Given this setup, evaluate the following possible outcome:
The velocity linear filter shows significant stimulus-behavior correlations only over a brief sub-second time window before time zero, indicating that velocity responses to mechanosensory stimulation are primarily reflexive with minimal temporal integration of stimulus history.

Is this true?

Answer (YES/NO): NO